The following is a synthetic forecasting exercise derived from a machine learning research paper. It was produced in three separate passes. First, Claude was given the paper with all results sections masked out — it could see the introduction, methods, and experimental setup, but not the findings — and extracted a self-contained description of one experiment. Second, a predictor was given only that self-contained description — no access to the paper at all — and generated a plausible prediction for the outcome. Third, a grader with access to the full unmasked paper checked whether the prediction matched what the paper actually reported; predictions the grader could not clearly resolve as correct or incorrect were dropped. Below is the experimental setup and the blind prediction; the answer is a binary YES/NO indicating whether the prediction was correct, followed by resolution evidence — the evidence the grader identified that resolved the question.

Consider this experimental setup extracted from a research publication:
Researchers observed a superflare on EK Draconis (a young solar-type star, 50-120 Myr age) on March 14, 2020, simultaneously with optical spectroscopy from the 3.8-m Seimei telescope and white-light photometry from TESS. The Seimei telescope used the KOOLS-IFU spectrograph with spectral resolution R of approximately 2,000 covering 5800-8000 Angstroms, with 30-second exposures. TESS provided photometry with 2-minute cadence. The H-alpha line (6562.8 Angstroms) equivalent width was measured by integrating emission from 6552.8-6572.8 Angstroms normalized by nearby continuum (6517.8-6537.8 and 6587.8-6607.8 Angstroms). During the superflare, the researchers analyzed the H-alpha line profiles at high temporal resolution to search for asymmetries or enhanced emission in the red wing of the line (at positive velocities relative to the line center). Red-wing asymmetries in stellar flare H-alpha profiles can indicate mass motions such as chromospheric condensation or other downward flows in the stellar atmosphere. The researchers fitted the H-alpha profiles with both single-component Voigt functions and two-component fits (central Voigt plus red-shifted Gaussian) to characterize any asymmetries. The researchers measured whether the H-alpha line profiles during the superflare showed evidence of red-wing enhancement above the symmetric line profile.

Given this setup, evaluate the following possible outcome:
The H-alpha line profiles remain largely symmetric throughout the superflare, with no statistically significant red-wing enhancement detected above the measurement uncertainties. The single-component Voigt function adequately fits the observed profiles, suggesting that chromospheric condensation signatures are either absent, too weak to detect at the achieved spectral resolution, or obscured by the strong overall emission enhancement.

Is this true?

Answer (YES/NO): YES